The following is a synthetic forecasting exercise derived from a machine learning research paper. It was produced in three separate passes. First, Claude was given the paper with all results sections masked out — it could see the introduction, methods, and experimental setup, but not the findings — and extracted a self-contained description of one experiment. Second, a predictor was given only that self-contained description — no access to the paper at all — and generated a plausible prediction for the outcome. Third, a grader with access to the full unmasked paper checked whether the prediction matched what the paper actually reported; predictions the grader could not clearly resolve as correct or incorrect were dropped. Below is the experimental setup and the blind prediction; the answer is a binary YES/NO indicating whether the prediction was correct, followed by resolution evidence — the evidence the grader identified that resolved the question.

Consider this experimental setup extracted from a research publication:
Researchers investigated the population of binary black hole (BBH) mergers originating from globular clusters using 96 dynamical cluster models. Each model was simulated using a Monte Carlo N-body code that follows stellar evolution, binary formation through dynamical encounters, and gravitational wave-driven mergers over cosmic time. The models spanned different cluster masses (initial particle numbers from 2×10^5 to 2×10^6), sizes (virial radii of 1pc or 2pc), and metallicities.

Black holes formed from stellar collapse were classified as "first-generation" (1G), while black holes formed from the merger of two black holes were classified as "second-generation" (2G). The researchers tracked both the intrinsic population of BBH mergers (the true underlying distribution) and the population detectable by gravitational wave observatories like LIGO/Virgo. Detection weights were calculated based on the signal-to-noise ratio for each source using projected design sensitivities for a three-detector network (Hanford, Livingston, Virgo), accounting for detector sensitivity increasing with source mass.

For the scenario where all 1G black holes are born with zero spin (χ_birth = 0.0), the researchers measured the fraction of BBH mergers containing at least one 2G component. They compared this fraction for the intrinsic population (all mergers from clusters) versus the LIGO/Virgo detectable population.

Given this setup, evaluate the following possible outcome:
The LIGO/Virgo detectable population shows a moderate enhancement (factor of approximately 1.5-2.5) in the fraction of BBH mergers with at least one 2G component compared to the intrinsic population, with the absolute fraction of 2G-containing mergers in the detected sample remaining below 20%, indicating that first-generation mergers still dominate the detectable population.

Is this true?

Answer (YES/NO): NO